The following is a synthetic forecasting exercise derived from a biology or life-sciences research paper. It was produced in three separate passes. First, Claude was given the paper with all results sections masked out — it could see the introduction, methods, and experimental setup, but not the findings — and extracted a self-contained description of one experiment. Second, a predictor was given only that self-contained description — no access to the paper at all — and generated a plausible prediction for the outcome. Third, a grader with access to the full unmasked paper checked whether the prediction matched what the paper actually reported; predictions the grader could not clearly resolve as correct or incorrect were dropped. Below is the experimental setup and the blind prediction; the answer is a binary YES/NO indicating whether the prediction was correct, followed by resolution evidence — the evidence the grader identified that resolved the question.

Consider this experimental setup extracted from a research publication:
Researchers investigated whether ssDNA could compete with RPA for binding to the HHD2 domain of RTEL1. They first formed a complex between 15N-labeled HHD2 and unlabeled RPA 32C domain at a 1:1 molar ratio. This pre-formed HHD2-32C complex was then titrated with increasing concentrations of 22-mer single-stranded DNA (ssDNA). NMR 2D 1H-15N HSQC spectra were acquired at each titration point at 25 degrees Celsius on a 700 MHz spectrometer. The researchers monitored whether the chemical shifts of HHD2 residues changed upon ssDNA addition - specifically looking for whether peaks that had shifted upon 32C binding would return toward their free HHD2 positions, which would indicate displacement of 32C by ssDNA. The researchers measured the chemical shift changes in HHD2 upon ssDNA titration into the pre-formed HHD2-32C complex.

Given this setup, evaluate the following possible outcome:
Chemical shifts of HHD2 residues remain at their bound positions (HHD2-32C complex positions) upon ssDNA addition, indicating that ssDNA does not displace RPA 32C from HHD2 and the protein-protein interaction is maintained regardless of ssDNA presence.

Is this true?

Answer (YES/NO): NO